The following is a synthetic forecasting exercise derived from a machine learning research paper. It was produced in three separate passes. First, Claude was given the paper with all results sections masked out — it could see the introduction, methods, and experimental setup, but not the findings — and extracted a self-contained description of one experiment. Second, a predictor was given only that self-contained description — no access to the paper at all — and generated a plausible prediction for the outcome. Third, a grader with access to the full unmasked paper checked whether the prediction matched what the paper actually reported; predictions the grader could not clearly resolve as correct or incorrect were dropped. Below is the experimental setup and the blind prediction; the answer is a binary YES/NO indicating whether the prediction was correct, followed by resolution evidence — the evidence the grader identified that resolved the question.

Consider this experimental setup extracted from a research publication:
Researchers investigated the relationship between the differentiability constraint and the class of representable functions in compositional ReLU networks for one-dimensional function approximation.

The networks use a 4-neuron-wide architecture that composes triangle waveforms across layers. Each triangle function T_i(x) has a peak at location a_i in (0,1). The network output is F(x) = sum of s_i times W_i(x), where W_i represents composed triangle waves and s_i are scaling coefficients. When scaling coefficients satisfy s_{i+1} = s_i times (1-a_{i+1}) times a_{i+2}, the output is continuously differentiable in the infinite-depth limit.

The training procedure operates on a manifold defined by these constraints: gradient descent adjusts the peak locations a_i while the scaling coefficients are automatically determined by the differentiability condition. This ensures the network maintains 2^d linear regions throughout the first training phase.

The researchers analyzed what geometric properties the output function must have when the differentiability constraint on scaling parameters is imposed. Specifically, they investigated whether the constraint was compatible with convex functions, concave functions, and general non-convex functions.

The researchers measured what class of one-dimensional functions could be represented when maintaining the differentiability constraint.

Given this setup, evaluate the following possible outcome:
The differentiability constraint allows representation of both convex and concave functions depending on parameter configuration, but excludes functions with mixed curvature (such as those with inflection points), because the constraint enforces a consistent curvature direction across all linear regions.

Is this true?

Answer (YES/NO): NO